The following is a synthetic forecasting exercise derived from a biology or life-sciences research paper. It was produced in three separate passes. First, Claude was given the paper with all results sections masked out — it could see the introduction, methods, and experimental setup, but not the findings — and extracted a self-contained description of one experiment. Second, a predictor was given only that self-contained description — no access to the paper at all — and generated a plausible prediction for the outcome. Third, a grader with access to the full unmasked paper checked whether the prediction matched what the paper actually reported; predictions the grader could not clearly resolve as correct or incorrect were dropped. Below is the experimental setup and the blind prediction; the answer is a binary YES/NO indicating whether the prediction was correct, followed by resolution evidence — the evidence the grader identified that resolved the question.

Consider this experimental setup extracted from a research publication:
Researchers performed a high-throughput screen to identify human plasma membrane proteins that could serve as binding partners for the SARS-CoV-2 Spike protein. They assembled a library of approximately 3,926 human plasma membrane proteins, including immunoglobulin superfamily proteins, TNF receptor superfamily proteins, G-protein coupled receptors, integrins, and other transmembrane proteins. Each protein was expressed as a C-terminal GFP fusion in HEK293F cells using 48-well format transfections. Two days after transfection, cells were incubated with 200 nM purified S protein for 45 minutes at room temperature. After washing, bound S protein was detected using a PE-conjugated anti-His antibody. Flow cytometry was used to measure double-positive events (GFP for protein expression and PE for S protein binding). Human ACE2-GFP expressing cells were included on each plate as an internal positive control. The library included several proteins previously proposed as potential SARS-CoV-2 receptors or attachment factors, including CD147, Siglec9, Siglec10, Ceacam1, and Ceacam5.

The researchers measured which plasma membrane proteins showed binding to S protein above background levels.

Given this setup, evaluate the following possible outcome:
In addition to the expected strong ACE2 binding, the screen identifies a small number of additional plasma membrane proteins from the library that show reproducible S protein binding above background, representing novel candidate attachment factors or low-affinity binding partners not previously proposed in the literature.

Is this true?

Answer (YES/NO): NO